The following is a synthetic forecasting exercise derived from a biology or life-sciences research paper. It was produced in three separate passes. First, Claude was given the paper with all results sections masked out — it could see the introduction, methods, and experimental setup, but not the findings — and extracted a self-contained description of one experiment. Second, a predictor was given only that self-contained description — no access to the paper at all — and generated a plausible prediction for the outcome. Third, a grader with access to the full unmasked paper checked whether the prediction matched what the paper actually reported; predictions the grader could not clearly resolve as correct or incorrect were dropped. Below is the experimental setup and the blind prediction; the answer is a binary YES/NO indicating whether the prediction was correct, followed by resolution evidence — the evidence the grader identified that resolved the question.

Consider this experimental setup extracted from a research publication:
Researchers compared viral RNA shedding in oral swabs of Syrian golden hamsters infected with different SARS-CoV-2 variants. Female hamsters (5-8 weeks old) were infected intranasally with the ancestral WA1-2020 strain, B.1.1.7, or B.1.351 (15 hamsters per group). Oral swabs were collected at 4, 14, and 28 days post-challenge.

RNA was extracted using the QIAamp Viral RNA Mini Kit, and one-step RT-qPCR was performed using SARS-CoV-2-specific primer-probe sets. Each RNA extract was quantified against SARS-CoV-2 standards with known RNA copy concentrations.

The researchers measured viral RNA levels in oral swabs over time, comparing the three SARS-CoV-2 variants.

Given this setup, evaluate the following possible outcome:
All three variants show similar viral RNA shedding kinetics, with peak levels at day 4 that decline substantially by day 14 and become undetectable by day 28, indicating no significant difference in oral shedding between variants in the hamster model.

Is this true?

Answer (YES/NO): NO